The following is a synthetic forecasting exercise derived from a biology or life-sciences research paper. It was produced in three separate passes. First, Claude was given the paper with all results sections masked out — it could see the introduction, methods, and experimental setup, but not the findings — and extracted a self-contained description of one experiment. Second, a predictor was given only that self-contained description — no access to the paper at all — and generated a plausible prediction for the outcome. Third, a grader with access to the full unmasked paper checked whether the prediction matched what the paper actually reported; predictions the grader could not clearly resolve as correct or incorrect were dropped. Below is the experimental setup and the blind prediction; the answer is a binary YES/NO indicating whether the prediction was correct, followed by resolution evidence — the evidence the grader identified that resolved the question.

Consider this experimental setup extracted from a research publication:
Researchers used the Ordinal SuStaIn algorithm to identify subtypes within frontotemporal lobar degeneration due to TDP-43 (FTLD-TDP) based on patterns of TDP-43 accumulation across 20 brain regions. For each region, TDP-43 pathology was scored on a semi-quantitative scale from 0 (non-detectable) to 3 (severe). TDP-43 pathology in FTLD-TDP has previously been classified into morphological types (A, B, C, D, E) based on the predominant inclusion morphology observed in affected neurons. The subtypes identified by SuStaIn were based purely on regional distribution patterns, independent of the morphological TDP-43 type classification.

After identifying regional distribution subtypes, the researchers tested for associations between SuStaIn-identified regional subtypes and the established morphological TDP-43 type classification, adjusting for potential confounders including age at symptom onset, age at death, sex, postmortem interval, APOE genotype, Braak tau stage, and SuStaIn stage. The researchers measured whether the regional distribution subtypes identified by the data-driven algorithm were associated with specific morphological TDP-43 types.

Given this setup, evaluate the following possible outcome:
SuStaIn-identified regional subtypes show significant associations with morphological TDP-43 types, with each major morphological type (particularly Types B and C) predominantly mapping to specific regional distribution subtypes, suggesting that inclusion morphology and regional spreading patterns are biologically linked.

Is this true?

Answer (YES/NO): YES